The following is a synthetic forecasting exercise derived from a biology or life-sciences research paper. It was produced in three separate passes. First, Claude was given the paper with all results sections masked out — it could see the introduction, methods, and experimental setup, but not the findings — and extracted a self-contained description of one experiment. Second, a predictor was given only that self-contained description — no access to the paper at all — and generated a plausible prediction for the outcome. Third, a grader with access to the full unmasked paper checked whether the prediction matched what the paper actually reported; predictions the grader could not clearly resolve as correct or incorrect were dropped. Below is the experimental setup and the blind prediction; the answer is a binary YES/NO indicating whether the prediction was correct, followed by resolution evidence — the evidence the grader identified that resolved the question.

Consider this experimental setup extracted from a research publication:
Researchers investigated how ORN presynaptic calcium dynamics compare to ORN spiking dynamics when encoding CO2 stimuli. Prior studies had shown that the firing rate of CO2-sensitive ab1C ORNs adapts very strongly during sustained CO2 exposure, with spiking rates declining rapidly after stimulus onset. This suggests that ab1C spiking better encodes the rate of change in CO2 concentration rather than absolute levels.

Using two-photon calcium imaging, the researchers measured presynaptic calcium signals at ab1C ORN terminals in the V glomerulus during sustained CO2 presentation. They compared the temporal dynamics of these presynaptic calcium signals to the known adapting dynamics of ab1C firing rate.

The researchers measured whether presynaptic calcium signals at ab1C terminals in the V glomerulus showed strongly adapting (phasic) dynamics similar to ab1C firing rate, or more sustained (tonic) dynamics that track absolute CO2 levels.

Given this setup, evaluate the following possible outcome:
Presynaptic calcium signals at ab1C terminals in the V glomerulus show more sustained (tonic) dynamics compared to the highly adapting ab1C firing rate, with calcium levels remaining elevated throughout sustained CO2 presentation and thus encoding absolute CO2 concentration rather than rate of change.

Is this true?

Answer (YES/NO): YES